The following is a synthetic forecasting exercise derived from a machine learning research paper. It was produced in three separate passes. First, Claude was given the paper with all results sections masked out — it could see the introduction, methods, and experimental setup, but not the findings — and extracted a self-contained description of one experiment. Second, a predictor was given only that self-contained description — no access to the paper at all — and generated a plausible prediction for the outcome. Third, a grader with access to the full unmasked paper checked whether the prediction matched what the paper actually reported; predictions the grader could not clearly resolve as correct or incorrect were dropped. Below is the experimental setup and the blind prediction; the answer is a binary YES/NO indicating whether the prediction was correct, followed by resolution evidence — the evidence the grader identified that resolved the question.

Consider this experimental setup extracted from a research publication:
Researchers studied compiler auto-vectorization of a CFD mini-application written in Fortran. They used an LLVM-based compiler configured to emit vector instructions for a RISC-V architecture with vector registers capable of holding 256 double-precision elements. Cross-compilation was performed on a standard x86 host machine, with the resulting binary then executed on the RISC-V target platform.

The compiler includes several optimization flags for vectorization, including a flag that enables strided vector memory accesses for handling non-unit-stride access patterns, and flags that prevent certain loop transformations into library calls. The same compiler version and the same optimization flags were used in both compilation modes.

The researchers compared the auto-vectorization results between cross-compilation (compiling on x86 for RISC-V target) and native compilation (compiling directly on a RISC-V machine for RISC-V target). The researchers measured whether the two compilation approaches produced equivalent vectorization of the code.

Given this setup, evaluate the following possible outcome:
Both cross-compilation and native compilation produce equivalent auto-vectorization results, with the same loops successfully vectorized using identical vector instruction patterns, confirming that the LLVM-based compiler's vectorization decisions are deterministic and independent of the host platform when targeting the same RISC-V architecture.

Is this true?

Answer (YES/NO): NO